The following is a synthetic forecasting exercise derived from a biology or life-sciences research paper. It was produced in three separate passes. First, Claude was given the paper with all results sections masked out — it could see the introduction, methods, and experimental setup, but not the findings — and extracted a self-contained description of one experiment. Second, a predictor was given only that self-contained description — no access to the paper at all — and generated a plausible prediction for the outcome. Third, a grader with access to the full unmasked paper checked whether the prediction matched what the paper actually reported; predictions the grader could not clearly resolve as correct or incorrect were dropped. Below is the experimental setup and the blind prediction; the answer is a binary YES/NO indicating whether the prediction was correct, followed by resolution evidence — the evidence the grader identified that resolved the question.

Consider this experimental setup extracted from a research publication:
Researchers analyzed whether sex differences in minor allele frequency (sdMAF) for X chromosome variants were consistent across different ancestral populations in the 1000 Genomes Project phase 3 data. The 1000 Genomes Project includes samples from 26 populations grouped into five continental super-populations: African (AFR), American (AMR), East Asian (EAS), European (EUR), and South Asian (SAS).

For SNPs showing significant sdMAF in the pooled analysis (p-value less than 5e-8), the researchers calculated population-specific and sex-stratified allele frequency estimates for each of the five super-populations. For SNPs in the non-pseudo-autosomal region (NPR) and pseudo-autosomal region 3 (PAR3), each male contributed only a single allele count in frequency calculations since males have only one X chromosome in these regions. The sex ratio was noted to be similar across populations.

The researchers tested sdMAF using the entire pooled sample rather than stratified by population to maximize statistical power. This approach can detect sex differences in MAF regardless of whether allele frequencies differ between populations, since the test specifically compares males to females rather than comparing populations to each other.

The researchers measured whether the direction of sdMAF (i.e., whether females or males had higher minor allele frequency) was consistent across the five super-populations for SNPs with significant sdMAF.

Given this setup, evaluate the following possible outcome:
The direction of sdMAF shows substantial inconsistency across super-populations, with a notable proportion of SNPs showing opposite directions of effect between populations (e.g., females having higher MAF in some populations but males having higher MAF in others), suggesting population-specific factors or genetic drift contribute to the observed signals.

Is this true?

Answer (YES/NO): NO